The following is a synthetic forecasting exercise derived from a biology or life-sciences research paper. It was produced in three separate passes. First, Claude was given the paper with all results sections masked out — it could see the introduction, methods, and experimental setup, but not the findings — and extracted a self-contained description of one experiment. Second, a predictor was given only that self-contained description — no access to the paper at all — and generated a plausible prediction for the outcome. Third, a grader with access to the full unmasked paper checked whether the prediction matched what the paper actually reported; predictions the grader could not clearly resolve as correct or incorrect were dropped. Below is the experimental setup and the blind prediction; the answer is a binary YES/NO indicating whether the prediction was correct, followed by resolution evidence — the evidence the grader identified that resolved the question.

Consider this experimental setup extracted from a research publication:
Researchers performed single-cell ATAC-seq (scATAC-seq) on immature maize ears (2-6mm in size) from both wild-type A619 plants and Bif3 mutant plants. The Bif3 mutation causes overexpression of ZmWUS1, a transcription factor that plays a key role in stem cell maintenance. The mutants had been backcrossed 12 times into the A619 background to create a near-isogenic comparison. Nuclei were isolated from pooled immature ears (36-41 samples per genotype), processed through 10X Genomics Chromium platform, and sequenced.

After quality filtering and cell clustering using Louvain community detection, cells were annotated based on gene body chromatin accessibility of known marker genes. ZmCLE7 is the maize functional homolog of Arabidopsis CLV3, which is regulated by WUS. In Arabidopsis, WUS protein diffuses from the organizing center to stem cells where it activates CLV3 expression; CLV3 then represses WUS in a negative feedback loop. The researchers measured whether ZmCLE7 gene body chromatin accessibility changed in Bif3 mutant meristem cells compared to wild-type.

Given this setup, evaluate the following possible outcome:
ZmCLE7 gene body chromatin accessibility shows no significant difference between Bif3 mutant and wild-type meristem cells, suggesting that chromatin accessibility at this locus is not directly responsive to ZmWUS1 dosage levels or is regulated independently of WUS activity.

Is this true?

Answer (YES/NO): YES